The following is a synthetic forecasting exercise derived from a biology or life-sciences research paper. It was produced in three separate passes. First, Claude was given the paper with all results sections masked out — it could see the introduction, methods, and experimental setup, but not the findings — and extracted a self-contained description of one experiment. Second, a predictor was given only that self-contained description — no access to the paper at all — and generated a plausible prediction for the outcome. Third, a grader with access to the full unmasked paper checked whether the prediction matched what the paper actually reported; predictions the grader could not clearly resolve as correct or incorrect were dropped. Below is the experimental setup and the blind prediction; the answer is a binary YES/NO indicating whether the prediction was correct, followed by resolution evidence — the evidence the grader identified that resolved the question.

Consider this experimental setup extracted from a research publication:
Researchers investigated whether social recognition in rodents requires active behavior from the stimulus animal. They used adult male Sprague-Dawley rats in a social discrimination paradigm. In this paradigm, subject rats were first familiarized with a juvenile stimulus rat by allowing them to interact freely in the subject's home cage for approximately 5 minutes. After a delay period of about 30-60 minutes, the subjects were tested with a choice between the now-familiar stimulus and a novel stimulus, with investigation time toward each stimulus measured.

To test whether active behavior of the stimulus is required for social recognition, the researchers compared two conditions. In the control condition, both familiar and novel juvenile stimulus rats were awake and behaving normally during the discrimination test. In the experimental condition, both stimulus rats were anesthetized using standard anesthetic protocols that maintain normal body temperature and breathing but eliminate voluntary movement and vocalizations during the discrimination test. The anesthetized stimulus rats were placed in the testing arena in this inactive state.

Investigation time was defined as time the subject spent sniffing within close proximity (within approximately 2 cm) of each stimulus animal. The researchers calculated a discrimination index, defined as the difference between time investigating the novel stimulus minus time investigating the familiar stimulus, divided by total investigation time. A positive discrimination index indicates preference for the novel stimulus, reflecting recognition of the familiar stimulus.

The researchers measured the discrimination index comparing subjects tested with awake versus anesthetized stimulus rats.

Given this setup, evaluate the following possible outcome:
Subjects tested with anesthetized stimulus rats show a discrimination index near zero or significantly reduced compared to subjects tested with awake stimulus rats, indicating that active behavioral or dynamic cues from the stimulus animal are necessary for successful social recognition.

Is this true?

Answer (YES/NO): YES